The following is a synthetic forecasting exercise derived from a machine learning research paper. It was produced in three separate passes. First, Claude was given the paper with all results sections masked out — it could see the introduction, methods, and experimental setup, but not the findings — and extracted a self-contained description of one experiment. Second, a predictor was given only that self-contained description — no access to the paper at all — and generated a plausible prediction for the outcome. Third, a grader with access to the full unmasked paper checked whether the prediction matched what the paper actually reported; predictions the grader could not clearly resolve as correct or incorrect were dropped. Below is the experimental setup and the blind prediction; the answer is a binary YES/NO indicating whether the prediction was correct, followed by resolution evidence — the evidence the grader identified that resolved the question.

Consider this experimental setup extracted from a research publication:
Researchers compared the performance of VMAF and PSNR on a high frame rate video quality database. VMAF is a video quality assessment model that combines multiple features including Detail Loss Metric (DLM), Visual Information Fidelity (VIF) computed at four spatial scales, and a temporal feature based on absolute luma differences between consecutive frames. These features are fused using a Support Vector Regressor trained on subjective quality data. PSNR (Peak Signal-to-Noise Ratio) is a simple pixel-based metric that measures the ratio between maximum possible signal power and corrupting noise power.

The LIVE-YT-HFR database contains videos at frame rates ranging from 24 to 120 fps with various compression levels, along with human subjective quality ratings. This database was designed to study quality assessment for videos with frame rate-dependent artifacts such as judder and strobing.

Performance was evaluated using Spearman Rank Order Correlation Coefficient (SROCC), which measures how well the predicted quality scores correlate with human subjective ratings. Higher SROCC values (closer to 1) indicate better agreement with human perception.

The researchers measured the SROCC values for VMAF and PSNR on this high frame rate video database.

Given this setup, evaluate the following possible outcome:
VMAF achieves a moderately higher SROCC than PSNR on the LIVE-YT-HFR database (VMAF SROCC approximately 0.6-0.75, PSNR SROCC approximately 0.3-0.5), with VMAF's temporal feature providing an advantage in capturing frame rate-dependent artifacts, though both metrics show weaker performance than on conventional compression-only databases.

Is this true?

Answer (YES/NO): NO